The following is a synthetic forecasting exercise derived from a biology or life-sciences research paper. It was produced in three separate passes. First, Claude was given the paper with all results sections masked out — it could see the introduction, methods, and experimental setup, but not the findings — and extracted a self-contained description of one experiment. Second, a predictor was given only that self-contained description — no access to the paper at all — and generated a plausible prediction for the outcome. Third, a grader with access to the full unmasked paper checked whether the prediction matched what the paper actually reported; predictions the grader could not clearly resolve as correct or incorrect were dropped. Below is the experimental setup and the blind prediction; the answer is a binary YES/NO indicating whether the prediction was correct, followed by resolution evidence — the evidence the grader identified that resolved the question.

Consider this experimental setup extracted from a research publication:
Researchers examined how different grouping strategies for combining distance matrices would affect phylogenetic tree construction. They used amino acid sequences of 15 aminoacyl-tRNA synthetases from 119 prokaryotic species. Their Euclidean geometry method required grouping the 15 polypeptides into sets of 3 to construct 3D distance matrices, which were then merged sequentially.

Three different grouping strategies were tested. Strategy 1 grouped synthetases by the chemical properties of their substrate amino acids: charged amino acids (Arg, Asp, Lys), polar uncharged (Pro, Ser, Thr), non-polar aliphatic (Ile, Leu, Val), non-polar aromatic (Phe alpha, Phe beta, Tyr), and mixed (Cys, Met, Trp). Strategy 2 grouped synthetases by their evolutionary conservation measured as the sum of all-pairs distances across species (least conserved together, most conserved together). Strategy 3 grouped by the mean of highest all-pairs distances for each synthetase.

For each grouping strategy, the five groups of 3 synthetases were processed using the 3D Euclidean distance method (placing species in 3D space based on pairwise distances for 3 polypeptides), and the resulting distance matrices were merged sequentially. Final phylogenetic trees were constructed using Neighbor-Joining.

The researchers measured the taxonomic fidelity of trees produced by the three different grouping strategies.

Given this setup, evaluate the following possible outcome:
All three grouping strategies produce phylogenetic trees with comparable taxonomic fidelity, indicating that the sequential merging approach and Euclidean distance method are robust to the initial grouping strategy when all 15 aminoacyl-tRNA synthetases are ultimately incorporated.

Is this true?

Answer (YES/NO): YES